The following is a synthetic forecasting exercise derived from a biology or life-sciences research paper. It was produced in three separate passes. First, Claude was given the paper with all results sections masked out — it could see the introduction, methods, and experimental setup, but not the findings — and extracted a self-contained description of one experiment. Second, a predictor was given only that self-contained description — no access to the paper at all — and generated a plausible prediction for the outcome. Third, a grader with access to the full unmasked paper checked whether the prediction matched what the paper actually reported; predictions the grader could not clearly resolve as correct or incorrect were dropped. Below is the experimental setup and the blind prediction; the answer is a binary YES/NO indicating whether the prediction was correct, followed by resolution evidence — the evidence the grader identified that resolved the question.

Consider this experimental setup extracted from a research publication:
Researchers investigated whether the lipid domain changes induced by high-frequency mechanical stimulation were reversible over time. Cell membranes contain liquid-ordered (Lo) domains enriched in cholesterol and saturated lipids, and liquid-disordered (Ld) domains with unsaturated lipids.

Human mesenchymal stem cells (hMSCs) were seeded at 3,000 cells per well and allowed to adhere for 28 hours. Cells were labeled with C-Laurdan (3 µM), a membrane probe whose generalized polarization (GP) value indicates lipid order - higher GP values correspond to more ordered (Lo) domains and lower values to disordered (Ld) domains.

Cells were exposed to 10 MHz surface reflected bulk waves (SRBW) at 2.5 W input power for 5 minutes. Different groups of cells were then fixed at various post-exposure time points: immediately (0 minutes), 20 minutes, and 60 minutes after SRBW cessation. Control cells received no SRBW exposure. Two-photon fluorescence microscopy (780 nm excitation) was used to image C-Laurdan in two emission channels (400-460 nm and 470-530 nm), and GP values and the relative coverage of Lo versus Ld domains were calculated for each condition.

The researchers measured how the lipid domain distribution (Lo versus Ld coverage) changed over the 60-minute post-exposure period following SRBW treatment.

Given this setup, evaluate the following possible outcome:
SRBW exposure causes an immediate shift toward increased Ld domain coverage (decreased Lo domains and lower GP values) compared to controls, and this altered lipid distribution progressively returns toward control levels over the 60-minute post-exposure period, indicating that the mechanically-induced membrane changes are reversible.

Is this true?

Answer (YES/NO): NO